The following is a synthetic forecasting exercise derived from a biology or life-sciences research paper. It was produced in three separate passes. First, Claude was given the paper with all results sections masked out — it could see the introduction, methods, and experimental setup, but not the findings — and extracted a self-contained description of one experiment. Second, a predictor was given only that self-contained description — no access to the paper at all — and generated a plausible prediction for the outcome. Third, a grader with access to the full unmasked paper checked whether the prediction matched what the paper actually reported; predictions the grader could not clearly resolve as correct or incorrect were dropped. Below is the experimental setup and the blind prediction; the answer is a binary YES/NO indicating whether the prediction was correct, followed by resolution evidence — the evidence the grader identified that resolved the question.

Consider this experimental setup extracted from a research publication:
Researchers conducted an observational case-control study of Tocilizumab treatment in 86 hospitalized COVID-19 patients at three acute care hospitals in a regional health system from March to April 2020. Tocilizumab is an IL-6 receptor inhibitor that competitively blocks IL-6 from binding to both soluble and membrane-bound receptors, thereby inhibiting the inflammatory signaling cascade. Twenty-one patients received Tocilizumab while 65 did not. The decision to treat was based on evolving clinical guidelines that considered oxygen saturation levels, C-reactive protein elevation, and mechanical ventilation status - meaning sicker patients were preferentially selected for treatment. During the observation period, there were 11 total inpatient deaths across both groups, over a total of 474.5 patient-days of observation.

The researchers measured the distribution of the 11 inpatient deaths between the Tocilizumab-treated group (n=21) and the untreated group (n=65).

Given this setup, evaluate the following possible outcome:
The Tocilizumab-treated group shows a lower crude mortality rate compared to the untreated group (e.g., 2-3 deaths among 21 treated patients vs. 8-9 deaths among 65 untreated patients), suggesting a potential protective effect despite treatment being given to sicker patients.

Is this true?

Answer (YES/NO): NO